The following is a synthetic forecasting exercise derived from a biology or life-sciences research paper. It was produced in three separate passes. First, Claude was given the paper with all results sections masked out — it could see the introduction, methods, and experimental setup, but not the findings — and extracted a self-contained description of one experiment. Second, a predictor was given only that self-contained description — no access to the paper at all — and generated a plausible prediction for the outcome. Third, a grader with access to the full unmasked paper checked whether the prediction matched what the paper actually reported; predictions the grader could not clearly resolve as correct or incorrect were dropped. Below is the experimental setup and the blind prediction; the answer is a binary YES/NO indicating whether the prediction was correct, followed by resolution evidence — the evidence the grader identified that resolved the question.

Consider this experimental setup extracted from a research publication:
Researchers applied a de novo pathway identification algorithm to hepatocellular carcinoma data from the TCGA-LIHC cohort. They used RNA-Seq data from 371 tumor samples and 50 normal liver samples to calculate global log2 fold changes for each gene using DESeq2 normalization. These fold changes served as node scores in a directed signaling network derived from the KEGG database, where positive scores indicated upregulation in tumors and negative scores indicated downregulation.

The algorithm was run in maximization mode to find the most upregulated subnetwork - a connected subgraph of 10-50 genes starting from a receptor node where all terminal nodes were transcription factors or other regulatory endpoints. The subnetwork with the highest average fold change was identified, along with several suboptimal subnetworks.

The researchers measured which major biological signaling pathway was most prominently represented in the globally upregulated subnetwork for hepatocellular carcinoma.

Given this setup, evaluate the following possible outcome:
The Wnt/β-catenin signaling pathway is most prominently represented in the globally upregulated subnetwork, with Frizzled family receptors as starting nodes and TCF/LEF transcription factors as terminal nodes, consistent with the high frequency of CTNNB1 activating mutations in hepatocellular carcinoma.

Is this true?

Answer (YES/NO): NO